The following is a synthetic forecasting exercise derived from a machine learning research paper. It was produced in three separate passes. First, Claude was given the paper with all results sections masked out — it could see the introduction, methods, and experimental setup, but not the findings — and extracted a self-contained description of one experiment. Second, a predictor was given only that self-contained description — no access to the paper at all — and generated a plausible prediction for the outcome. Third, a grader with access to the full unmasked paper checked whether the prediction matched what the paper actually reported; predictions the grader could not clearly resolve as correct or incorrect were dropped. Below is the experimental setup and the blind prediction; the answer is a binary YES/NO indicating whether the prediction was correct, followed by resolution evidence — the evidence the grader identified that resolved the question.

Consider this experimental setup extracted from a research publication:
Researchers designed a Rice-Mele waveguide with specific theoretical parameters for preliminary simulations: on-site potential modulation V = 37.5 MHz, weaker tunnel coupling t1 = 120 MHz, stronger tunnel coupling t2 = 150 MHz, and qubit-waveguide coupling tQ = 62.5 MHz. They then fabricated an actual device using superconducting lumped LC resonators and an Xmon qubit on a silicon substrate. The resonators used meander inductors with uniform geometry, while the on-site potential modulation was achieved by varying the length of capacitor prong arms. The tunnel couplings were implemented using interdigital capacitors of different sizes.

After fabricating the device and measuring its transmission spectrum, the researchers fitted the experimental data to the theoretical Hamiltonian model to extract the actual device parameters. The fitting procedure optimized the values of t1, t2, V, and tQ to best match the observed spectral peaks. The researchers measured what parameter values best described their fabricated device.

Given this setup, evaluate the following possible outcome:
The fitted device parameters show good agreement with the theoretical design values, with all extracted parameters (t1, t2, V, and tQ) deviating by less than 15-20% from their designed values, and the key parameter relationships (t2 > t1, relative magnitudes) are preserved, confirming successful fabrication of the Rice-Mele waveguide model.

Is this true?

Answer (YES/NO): NO